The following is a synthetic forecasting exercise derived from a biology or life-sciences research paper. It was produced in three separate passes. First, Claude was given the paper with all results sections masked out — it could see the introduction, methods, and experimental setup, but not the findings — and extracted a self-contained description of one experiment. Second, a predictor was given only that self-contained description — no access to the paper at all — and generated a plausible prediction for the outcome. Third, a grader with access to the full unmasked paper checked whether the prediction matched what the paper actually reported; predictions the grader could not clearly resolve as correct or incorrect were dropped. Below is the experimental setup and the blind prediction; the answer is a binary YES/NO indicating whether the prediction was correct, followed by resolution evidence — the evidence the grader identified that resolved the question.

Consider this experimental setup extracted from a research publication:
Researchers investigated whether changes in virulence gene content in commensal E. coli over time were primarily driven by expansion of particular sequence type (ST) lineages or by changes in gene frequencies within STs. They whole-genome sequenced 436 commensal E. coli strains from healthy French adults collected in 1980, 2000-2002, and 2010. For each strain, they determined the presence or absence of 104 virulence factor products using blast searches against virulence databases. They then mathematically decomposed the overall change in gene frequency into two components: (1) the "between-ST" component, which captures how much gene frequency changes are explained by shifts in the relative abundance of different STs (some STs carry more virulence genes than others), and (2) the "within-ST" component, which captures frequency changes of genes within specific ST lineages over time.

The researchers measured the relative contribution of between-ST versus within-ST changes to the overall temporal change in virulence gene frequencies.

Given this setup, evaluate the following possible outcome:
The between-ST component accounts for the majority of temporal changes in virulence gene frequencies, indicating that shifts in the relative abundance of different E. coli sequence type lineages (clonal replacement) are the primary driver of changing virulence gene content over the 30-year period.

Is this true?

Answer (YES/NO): NO